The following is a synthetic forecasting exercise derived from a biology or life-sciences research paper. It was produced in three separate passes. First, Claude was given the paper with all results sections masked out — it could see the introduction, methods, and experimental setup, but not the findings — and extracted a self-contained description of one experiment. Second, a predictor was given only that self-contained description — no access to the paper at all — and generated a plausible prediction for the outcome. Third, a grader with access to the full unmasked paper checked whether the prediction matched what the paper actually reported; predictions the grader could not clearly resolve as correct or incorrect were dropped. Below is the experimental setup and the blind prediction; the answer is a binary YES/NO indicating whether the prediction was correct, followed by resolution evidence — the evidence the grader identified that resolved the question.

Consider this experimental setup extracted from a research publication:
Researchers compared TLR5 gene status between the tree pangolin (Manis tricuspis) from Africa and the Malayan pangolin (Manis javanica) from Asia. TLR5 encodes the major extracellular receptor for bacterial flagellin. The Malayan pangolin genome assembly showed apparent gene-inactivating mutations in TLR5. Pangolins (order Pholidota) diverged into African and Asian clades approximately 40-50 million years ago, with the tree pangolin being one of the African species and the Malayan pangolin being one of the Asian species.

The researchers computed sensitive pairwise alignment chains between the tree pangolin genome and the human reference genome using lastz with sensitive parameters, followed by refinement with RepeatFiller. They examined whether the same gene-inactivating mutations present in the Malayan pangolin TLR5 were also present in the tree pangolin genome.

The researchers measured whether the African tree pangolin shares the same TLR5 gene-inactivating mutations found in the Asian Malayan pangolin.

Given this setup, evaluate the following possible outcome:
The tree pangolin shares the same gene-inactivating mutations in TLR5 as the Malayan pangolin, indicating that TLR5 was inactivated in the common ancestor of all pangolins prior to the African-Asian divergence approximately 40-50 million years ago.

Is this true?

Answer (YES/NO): YES